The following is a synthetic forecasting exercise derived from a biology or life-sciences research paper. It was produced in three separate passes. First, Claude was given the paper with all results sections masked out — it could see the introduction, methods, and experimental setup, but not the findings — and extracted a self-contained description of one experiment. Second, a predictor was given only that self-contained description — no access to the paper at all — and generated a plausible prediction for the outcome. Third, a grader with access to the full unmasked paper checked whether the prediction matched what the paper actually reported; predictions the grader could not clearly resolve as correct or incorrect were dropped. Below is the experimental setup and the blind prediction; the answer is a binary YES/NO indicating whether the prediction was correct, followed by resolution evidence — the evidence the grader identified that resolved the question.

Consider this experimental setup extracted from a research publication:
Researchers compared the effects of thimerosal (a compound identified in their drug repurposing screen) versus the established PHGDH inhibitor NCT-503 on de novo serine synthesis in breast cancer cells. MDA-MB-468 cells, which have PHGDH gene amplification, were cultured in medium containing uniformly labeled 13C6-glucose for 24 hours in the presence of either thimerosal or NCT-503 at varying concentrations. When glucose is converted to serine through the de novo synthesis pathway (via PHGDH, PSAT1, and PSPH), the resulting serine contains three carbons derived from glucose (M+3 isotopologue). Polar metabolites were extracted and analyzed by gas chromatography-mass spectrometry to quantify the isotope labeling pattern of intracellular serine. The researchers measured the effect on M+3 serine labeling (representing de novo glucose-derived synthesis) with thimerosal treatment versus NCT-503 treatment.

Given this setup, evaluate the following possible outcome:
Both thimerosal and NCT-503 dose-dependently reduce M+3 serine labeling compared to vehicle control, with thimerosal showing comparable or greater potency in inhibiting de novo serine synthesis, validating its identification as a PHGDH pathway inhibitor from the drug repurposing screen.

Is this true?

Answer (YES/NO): NO